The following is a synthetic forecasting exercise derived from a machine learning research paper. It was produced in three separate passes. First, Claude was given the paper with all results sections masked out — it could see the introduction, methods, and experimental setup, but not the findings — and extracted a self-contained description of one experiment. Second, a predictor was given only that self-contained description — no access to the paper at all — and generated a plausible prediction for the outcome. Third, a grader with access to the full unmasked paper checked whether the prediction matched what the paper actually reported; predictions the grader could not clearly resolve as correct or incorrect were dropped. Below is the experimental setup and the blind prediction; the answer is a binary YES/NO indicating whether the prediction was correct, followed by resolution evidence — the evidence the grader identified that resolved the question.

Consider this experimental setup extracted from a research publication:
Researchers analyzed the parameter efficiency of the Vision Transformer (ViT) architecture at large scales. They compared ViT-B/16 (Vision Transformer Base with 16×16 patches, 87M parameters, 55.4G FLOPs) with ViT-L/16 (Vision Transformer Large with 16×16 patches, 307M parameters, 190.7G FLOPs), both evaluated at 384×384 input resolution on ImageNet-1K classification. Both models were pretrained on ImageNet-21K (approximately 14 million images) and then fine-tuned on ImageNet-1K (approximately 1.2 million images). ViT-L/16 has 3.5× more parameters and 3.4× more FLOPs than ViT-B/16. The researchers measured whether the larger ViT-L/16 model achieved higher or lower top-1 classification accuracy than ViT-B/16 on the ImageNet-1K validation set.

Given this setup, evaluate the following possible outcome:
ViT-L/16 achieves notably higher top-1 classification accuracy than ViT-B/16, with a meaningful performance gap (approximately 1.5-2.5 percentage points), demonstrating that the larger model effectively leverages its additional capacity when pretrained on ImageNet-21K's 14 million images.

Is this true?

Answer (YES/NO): NO